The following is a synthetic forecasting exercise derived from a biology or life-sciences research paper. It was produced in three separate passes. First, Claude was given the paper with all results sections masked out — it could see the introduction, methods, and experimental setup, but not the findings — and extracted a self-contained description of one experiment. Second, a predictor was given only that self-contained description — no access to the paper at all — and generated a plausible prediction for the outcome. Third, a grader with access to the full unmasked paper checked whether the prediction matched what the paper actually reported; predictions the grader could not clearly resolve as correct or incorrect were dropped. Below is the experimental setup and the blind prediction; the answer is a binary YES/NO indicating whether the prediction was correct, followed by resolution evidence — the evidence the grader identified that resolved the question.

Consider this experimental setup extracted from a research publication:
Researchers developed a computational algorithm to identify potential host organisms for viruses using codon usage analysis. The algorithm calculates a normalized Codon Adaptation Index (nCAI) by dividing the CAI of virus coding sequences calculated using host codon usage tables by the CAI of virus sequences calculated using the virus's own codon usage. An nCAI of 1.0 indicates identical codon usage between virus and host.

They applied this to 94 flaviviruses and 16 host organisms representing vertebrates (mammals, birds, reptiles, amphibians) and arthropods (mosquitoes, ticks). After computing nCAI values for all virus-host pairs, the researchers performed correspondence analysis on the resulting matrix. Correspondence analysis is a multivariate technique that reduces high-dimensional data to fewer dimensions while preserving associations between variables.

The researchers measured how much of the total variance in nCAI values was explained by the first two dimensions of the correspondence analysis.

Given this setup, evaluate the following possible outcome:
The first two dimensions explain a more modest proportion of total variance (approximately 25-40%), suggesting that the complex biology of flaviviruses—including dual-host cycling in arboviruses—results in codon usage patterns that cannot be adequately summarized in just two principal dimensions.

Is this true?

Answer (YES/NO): NO